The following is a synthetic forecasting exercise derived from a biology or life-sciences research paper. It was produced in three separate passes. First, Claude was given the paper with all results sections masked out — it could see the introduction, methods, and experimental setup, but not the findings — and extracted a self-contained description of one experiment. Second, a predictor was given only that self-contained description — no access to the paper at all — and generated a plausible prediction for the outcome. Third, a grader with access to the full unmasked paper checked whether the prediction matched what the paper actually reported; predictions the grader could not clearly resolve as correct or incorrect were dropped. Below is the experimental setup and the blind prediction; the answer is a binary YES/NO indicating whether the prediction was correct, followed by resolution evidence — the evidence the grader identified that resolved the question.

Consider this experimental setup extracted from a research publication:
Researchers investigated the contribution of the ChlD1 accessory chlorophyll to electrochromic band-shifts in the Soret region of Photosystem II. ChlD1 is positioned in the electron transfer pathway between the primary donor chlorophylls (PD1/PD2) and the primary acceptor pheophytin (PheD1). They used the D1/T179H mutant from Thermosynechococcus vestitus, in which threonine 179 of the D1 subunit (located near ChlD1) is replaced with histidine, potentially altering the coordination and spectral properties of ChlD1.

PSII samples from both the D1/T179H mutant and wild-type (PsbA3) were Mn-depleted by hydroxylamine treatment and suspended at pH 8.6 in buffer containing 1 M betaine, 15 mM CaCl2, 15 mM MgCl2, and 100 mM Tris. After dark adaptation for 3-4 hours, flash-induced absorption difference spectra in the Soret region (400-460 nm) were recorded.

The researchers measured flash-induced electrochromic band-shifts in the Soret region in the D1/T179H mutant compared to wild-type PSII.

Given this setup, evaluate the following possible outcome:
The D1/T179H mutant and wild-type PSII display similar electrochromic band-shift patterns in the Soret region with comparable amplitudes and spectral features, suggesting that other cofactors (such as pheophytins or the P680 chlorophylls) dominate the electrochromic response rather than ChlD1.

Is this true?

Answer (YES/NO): NO